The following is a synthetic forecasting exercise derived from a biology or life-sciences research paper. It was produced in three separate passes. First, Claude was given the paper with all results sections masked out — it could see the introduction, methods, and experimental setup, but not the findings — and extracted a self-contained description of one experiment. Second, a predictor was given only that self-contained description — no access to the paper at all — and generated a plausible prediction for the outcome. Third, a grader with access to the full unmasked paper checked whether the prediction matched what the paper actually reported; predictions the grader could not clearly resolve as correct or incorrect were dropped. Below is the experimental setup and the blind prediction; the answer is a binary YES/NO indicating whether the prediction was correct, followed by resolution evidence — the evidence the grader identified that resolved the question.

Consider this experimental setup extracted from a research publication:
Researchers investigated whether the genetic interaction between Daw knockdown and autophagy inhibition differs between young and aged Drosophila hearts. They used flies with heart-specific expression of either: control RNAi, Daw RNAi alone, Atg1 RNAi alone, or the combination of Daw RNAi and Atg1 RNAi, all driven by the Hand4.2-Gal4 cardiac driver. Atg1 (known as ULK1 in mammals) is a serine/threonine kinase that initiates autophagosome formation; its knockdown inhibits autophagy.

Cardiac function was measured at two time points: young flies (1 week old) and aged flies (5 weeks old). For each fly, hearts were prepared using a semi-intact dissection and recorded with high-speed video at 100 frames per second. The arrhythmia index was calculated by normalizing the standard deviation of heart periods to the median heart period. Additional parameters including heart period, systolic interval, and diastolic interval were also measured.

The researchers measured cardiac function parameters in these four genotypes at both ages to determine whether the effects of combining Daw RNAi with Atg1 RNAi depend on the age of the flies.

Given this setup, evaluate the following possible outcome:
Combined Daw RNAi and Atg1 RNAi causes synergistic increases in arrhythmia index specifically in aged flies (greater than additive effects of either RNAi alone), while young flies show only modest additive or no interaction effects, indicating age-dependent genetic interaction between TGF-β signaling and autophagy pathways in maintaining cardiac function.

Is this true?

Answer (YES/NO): NO